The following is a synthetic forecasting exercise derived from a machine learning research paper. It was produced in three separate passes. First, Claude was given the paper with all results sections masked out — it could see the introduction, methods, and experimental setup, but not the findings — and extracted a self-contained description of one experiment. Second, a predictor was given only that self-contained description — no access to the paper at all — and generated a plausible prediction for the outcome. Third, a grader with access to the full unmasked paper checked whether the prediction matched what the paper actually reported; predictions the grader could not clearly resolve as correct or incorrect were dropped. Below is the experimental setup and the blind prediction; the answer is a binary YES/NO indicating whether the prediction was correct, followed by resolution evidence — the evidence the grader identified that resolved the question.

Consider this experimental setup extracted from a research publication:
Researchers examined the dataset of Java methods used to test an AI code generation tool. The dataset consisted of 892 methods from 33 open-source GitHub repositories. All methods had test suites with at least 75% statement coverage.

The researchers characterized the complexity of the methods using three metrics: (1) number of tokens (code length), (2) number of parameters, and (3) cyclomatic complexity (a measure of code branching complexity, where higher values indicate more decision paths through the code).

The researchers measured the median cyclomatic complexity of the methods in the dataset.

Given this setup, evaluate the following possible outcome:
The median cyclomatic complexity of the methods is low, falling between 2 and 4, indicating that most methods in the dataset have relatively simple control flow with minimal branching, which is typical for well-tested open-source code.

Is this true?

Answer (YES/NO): YES